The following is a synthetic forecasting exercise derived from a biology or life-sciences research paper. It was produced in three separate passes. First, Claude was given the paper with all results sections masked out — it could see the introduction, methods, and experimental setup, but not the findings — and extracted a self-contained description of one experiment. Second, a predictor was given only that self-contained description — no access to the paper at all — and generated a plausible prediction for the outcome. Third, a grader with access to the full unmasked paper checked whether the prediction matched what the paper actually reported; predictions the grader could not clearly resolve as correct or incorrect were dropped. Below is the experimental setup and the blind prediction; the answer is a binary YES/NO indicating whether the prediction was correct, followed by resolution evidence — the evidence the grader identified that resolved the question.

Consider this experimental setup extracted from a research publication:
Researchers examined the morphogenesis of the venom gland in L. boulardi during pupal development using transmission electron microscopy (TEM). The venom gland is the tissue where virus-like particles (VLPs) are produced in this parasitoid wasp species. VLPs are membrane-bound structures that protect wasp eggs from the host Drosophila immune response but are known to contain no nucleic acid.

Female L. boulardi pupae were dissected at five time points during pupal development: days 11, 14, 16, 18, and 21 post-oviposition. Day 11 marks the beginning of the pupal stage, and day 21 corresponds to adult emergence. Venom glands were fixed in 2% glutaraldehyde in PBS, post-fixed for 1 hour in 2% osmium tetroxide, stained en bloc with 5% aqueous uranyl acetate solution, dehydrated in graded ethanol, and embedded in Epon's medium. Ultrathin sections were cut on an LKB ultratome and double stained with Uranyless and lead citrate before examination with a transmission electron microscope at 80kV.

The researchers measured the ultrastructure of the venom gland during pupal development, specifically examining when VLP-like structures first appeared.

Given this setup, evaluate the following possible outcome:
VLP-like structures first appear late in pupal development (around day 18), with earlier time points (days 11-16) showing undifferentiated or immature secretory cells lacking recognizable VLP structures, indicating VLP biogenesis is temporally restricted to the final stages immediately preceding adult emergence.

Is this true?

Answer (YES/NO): NO